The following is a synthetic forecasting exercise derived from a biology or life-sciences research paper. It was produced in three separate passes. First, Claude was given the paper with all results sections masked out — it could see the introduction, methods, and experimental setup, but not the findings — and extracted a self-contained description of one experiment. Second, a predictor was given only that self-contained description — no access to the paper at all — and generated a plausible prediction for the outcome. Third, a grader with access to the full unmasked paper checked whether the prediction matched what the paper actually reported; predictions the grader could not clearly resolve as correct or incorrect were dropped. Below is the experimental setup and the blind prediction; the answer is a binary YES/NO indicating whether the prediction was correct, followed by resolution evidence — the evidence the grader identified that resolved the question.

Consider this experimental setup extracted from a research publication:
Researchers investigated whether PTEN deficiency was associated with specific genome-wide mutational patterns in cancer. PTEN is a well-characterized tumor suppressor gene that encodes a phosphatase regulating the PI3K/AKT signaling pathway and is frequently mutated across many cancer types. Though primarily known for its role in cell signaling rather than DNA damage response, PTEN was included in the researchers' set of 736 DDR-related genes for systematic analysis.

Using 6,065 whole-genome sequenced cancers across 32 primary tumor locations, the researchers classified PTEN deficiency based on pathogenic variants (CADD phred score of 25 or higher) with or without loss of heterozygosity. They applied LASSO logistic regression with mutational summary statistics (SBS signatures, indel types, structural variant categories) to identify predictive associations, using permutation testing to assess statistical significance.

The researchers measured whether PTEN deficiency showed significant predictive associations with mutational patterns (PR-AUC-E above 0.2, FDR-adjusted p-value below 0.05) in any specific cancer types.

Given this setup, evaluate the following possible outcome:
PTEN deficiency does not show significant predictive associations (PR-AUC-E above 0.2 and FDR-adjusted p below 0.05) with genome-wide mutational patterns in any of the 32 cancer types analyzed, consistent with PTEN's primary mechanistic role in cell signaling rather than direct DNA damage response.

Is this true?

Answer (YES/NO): NO